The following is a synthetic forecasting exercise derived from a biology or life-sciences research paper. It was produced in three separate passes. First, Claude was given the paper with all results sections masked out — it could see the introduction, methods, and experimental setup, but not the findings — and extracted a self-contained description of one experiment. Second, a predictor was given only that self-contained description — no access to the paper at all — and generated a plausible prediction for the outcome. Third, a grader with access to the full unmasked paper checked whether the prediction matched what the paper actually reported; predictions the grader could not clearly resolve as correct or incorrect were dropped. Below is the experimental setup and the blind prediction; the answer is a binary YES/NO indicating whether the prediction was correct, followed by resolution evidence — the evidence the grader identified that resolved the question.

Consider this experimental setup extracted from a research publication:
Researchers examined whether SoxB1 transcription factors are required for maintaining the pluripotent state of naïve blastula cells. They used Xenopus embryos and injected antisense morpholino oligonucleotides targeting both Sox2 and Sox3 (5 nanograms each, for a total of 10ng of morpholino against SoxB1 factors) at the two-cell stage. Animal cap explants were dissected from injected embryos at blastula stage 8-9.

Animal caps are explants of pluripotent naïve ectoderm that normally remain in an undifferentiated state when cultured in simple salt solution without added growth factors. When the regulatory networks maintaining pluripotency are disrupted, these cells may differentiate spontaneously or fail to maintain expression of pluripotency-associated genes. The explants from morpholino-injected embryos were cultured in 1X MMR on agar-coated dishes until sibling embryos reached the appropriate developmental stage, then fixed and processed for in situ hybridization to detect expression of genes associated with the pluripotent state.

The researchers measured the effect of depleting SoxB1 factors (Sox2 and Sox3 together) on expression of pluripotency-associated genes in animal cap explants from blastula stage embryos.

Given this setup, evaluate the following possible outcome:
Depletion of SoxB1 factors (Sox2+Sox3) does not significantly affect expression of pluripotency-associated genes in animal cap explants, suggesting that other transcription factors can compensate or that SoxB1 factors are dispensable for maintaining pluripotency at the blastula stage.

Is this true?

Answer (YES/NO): NO